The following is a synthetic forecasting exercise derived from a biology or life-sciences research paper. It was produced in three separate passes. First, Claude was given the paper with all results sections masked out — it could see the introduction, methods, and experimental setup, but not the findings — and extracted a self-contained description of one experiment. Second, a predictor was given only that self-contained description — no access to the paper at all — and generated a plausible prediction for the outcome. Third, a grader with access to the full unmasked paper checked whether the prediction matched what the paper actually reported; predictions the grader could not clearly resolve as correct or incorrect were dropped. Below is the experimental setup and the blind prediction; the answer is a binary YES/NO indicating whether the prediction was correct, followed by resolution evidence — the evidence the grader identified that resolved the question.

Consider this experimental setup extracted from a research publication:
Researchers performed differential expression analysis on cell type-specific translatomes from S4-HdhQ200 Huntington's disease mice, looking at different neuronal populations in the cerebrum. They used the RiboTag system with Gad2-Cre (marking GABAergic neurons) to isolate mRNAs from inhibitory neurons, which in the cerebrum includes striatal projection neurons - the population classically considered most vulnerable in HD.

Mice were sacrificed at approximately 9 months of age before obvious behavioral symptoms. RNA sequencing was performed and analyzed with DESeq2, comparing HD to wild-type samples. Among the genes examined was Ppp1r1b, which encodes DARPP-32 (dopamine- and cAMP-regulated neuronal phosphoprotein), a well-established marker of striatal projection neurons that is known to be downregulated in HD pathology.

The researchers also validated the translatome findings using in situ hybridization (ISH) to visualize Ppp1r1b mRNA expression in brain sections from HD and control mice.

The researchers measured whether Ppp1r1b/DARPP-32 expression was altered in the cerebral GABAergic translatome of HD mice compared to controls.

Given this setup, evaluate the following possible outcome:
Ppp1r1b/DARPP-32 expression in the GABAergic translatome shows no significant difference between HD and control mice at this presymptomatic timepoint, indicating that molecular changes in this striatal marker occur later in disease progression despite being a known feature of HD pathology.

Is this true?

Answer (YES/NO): NO